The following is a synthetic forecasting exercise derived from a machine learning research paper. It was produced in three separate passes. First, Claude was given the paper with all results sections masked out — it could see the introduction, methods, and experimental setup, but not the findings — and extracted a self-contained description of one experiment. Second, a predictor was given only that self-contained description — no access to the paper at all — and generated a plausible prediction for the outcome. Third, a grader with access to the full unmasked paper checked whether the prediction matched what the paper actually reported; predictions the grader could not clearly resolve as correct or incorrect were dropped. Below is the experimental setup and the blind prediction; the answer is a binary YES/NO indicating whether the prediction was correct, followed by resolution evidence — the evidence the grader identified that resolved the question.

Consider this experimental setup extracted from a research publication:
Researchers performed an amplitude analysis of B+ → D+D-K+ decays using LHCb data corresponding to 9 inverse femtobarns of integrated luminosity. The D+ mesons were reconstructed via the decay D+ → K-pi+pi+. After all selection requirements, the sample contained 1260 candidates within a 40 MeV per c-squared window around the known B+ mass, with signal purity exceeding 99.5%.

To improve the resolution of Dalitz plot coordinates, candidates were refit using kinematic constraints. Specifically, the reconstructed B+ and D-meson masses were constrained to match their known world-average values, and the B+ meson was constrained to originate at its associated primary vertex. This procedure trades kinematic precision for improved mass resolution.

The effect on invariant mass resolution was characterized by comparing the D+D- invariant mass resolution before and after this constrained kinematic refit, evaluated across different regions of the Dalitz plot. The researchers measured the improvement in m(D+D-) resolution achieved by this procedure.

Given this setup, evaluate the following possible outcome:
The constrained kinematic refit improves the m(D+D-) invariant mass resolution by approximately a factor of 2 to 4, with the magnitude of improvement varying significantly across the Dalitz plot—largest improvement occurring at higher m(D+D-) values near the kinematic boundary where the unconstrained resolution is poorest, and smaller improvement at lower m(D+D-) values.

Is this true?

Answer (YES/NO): NO